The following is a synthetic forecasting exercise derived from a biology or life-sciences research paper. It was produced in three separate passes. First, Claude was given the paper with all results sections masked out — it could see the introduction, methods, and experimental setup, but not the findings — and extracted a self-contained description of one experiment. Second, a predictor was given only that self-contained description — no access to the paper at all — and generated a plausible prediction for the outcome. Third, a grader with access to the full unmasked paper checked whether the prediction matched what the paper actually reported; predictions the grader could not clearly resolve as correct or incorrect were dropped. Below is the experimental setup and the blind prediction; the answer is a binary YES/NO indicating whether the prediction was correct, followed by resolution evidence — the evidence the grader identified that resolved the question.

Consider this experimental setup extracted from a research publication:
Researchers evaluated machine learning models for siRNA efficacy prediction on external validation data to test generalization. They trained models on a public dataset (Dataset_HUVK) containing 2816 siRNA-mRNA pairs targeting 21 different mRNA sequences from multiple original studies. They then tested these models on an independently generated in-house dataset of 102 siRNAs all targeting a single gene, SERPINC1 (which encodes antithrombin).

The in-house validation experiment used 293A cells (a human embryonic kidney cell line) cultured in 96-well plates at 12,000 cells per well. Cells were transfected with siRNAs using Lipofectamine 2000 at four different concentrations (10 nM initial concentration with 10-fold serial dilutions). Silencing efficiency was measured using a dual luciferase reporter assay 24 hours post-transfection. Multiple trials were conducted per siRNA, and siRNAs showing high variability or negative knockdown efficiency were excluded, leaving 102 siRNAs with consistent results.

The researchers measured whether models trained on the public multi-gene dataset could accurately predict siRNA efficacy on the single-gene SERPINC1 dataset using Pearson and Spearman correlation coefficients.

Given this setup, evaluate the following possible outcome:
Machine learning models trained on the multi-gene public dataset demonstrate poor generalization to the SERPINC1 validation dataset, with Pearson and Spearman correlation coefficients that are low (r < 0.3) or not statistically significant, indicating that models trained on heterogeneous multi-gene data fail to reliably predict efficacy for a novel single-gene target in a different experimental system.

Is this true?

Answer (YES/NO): NO